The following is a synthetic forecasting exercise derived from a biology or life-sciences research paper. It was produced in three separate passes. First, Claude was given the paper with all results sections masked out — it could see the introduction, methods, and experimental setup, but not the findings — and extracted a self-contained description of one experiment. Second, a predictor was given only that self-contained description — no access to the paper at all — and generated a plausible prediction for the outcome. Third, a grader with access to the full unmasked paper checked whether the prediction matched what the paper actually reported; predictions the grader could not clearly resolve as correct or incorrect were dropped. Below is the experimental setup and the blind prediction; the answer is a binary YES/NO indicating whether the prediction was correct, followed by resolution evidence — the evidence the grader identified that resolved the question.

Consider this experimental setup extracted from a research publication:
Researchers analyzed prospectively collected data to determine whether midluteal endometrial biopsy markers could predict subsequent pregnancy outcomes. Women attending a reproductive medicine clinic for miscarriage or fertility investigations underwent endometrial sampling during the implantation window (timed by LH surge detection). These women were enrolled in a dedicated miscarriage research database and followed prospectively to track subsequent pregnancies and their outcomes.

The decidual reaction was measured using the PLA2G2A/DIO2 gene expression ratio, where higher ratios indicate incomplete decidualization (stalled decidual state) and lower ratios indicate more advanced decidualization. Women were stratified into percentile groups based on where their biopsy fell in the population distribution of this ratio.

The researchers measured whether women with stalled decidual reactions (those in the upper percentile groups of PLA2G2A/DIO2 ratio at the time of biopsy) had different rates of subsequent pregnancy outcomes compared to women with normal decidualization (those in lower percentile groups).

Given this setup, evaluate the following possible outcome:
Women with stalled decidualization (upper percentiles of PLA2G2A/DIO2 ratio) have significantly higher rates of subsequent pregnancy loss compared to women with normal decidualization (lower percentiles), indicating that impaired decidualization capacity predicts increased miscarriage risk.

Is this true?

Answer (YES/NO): NO